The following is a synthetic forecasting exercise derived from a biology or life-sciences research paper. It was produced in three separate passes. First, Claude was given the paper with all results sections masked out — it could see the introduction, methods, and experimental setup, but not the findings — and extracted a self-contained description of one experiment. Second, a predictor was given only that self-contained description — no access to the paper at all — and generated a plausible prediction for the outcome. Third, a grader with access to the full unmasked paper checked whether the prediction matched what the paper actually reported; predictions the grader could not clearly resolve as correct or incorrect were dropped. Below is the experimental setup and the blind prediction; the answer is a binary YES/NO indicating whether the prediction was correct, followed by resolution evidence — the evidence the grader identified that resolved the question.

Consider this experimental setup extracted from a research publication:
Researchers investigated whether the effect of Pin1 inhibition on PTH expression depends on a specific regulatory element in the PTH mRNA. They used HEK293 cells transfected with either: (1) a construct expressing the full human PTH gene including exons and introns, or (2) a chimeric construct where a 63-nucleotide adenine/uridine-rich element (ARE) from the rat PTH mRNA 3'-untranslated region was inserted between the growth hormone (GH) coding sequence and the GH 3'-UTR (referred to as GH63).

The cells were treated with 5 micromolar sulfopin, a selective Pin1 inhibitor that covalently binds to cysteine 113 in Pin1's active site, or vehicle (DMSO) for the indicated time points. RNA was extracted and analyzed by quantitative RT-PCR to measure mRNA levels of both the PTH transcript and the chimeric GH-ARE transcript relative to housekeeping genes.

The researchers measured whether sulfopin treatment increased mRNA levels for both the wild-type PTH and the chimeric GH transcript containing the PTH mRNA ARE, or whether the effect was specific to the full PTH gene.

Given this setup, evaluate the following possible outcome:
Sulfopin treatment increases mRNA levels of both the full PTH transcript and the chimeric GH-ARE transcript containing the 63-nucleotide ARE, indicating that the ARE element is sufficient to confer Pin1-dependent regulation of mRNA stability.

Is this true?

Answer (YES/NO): YES